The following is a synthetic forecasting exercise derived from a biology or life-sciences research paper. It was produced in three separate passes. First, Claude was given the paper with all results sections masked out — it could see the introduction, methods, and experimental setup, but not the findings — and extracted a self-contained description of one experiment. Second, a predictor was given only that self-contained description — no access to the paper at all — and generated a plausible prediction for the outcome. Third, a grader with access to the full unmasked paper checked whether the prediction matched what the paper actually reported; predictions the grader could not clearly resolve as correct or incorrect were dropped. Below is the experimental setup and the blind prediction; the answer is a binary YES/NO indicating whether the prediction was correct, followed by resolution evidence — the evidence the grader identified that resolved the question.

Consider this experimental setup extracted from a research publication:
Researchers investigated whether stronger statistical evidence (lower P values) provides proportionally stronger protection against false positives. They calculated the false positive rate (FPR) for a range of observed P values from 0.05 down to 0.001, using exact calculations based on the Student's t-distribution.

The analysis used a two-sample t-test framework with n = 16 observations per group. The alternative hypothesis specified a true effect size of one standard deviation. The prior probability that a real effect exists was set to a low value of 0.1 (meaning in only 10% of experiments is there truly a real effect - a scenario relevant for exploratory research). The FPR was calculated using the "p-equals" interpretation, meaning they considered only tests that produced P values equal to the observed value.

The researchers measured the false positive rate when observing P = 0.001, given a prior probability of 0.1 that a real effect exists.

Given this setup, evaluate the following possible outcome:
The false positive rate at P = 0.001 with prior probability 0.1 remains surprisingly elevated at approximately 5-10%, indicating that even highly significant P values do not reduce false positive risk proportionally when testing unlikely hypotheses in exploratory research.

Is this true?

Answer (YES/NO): YES